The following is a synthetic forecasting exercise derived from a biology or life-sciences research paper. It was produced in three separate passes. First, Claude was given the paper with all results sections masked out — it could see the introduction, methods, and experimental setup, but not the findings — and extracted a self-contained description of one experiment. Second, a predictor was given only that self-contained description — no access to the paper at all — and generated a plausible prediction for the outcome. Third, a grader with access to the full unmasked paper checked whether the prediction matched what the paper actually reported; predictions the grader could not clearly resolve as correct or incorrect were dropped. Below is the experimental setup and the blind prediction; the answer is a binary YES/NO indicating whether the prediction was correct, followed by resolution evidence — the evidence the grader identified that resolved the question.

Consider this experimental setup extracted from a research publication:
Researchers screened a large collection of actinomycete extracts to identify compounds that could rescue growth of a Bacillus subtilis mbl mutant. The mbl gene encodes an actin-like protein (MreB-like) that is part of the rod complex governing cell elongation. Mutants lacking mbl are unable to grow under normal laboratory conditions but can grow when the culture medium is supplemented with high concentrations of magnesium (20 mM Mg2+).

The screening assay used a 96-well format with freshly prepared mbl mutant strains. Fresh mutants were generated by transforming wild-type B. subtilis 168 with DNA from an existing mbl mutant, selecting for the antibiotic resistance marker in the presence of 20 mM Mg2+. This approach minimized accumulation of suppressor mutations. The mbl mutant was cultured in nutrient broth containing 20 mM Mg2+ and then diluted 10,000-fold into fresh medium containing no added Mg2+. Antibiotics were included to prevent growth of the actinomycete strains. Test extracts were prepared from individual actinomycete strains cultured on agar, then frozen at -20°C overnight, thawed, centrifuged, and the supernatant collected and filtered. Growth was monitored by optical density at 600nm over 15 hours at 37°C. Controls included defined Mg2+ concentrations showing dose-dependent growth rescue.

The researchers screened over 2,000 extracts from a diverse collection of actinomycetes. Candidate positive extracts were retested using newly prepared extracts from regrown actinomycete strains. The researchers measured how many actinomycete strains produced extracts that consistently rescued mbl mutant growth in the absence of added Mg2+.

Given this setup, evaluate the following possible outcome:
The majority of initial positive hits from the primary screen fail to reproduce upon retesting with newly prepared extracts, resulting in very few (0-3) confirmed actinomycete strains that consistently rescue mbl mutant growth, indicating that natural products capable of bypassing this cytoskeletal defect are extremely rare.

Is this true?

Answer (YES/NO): NO